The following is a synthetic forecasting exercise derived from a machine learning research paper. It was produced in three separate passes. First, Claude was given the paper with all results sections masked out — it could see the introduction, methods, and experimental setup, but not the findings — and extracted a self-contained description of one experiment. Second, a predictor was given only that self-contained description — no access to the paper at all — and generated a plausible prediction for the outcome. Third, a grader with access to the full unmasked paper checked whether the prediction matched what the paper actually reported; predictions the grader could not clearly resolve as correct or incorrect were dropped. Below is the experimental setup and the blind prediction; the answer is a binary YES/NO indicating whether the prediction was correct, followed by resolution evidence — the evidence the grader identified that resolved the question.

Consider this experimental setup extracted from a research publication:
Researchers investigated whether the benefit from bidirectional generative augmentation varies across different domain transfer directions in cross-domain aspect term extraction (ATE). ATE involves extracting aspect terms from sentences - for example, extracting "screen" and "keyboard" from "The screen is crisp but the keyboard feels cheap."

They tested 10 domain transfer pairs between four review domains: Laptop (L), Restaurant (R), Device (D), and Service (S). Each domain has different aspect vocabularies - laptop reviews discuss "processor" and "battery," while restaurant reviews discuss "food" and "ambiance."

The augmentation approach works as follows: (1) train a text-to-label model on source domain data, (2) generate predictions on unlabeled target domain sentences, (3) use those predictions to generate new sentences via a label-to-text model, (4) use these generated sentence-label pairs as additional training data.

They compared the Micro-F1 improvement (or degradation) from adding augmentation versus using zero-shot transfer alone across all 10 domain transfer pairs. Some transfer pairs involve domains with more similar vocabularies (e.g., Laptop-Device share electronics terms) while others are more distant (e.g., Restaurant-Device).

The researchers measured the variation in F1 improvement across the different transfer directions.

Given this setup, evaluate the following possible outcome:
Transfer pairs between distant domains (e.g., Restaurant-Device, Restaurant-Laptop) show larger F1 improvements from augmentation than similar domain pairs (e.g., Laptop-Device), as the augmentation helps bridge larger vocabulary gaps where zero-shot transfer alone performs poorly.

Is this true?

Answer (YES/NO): NO